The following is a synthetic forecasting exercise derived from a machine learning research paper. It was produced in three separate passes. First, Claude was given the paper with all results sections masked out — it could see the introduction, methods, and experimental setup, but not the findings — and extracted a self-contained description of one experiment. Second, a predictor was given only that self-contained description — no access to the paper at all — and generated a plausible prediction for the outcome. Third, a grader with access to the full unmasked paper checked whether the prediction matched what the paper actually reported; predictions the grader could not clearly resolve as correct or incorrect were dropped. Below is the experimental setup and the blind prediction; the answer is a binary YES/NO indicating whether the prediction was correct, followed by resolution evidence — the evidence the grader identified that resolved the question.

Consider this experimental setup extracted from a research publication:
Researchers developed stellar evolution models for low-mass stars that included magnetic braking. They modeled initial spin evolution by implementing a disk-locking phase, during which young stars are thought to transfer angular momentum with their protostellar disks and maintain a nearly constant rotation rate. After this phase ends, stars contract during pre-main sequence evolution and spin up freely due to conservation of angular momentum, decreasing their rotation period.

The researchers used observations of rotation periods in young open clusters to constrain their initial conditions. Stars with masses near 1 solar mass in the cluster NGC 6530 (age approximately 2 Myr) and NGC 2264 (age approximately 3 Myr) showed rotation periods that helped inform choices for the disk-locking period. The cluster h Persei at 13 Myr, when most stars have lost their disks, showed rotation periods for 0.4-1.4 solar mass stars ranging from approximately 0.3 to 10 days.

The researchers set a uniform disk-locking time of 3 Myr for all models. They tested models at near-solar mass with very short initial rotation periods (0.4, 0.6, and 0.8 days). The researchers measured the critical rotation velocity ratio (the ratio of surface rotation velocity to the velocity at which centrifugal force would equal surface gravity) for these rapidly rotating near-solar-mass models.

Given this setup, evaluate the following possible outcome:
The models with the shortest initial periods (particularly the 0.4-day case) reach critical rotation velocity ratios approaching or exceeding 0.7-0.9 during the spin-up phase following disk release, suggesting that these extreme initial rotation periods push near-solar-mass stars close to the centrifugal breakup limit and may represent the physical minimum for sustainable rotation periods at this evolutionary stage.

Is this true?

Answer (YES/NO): NO